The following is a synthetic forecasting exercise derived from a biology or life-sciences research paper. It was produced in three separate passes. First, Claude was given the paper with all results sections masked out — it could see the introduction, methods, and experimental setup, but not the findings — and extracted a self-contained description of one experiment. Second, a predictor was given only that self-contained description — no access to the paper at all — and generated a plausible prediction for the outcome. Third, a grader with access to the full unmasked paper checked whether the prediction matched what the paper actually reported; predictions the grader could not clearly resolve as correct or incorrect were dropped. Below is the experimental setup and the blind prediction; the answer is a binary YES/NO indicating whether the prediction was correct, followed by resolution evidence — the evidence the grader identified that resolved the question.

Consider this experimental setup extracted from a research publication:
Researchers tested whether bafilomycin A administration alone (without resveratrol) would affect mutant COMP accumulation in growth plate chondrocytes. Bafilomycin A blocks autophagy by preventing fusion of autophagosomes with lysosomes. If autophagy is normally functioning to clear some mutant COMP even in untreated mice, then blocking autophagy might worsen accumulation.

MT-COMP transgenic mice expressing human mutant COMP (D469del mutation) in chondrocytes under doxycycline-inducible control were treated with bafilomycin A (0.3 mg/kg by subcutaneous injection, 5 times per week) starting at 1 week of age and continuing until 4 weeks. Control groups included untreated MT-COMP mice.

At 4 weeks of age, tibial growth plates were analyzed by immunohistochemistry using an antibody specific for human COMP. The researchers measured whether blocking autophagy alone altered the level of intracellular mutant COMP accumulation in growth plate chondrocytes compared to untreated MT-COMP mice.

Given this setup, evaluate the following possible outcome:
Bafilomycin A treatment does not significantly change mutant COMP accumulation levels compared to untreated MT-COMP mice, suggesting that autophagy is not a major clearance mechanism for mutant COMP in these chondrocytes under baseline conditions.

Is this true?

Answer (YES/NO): YES